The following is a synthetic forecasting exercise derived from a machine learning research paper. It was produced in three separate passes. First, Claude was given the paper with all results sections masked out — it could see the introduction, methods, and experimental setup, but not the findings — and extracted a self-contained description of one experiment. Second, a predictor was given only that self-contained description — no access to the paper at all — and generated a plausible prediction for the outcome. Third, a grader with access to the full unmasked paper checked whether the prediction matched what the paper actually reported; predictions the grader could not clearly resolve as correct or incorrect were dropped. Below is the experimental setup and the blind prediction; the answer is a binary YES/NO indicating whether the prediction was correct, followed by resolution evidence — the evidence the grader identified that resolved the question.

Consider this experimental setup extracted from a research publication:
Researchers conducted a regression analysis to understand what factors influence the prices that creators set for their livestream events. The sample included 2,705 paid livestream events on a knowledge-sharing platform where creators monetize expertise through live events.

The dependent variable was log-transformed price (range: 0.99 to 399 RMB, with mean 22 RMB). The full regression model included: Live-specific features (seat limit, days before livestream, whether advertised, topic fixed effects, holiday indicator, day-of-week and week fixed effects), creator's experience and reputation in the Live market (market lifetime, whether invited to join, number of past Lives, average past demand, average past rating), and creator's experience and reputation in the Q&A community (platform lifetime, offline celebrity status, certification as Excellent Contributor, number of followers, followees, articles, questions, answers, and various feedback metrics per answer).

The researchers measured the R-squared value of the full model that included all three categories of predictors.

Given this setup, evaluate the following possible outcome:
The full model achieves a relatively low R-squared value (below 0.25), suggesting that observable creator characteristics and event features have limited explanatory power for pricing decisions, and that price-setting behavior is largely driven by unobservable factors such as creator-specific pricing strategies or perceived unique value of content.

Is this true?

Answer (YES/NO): YES